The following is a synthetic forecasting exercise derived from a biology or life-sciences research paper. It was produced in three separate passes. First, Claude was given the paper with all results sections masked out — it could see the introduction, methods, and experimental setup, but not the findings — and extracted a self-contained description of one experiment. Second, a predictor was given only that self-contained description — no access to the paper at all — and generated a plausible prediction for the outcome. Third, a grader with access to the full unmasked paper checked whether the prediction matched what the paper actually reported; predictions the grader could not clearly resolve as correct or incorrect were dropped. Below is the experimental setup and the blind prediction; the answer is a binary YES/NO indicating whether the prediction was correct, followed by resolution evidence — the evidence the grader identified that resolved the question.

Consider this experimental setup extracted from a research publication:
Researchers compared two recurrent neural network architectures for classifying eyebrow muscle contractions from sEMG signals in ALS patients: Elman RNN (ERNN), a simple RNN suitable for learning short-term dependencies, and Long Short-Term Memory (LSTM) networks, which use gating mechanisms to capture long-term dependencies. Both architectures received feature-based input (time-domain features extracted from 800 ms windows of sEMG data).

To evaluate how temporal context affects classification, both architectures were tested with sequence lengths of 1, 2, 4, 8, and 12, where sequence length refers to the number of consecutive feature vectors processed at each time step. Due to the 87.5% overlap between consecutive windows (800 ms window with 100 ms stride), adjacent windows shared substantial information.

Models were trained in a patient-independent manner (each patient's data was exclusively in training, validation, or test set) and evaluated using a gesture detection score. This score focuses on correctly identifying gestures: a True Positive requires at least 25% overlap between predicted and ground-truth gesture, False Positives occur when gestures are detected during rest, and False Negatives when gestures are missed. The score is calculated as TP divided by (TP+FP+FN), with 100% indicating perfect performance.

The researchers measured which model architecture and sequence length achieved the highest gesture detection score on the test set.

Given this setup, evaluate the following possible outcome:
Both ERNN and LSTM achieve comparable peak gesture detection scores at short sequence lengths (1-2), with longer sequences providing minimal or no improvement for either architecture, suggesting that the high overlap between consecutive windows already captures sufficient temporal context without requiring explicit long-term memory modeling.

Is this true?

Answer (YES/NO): NO